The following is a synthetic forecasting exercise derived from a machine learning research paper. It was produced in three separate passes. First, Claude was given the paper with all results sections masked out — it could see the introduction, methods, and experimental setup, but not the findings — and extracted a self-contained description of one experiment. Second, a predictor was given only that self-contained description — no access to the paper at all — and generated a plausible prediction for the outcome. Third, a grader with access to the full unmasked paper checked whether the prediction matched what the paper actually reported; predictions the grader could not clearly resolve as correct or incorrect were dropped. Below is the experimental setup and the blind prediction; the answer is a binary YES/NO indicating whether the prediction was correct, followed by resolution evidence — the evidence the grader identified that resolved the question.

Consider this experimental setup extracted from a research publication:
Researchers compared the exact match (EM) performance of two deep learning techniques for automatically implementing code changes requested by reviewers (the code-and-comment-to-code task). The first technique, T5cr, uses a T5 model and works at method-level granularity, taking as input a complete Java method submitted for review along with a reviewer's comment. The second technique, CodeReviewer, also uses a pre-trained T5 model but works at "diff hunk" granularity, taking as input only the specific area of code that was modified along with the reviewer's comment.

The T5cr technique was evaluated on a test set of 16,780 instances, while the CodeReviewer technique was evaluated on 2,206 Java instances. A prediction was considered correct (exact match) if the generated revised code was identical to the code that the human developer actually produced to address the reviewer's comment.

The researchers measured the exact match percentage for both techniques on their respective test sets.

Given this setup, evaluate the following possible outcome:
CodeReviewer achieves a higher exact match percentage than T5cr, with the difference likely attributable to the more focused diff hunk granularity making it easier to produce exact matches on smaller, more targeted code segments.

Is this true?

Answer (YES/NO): YES